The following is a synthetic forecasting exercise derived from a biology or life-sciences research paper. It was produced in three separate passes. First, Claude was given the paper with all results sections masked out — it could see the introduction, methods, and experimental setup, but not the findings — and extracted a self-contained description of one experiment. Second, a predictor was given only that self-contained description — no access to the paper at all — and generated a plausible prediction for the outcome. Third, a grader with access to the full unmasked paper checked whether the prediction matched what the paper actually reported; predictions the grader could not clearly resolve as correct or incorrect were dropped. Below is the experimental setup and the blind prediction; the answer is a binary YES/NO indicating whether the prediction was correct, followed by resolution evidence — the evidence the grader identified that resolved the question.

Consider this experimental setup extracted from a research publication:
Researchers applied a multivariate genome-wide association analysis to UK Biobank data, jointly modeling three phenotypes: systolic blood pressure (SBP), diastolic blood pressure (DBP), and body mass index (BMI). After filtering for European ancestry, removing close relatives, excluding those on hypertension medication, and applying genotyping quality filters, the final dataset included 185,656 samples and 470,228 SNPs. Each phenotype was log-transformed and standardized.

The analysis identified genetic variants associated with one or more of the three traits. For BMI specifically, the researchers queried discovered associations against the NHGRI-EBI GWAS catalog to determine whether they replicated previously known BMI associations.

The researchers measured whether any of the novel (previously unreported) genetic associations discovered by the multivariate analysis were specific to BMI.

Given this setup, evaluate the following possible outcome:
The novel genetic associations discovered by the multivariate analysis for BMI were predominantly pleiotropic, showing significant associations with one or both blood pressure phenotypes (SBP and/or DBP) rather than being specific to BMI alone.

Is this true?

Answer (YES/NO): NO